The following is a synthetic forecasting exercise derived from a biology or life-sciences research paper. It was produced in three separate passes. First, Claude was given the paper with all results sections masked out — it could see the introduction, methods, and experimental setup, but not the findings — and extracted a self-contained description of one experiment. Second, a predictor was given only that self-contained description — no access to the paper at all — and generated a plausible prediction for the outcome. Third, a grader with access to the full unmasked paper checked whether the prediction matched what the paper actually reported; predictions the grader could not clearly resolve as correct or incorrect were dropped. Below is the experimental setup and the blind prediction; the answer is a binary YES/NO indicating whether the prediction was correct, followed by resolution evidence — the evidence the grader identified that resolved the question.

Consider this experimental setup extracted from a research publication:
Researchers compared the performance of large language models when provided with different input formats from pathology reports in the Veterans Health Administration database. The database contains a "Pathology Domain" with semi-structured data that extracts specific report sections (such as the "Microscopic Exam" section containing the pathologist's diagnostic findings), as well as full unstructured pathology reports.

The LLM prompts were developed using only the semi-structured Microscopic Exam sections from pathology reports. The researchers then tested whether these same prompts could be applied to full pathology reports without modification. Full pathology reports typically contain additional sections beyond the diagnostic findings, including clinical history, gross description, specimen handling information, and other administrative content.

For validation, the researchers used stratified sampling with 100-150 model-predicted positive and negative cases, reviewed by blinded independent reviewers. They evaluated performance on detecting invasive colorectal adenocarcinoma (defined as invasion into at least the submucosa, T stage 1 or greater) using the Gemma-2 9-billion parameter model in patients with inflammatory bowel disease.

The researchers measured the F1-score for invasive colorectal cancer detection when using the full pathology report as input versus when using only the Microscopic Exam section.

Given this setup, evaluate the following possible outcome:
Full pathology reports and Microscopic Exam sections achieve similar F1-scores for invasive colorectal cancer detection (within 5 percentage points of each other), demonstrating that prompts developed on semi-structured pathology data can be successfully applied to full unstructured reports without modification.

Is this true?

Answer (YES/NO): NO